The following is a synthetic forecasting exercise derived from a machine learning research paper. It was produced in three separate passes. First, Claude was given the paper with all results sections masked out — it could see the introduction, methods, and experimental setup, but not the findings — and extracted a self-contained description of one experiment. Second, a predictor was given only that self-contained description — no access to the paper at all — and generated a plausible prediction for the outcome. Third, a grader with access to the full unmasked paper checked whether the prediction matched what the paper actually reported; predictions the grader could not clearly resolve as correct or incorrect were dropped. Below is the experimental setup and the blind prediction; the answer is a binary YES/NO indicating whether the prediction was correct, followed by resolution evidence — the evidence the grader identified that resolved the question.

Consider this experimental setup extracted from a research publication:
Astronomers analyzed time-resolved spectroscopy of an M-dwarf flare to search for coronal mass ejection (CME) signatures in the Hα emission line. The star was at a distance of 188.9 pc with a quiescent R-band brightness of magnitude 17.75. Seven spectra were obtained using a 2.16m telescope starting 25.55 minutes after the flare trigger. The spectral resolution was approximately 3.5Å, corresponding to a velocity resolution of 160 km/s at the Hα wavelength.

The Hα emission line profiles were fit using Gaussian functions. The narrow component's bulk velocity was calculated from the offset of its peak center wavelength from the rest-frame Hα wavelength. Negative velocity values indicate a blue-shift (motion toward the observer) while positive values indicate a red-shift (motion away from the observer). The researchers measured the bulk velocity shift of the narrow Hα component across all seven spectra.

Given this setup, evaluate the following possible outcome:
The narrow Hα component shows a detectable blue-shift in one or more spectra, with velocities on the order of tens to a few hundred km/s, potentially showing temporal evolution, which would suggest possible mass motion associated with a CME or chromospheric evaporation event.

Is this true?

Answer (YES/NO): YES